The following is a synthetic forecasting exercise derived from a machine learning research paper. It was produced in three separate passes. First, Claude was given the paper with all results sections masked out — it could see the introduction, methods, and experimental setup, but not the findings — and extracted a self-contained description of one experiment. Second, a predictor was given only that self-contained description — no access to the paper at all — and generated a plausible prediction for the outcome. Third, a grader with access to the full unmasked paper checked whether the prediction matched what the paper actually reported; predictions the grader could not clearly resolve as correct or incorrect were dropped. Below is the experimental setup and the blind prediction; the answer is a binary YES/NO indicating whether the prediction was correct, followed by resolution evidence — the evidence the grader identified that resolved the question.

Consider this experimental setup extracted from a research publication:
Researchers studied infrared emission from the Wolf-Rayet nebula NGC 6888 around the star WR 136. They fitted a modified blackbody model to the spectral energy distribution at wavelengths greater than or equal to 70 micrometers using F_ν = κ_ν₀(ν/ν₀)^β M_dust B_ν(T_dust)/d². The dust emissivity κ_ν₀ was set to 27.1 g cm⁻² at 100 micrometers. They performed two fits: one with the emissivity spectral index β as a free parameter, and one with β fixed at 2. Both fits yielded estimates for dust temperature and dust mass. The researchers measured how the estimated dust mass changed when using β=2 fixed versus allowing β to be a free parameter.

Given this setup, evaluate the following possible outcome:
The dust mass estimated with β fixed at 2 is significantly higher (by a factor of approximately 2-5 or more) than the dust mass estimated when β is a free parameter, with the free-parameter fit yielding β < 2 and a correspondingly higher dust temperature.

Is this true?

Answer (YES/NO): NO